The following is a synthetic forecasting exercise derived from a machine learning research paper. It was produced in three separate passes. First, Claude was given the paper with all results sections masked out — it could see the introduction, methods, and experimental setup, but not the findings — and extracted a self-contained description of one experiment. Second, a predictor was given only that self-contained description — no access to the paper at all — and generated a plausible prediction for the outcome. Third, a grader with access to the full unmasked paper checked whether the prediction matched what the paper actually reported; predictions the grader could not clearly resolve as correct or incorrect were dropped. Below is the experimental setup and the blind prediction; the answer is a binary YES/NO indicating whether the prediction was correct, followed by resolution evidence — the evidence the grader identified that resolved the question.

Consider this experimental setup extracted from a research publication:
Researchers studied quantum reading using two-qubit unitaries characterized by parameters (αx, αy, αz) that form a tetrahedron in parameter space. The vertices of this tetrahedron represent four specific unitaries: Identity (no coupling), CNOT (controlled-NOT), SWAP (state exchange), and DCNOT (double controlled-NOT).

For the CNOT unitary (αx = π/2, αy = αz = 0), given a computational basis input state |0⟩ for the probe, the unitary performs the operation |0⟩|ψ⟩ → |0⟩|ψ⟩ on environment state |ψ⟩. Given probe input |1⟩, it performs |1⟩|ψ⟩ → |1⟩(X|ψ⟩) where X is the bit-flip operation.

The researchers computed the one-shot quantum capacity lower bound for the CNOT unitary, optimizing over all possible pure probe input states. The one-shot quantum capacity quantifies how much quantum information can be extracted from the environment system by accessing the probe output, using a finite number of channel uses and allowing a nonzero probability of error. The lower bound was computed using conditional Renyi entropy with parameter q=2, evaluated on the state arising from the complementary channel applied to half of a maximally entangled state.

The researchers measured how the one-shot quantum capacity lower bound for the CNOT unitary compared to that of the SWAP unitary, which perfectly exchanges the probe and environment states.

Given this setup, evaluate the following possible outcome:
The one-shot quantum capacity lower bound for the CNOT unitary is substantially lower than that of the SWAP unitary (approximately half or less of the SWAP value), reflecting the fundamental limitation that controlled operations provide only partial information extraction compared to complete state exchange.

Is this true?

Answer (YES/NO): YES